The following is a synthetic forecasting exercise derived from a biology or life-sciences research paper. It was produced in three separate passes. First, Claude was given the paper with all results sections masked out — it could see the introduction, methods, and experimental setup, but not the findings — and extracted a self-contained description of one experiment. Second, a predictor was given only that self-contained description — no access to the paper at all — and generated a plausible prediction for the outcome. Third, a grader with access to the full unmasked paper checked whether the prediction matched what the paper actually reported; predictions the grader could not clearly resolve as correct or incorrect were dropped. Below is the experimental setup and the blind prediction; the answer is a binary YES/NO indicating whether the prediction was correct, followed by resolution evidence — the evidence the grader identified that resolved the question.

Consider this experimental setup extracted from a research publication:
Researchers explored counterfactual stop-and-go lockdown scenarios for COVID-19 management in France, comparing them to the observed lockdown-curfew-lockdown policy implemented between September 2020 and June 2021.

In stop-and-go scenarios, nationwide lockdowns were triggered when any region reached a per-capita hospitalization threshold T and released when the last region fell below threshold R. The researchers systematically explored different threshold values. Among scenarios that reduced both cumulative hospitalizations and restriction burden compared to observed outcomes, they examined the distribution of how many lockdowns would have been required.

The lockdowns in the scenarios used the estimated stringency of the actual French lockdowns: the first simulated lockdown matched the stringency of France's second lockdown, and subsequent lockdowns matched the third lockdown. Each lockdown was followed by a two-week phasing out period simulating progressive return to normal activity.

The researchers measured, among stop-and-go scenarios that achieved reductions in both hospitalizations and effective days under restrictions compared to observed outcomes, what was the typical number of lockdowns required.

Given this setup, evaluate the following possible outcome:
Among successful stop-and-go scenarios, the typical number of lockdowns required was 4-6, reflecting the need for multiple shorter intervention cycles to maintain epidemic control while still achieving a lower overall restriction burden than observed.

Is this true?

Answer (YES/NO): NO